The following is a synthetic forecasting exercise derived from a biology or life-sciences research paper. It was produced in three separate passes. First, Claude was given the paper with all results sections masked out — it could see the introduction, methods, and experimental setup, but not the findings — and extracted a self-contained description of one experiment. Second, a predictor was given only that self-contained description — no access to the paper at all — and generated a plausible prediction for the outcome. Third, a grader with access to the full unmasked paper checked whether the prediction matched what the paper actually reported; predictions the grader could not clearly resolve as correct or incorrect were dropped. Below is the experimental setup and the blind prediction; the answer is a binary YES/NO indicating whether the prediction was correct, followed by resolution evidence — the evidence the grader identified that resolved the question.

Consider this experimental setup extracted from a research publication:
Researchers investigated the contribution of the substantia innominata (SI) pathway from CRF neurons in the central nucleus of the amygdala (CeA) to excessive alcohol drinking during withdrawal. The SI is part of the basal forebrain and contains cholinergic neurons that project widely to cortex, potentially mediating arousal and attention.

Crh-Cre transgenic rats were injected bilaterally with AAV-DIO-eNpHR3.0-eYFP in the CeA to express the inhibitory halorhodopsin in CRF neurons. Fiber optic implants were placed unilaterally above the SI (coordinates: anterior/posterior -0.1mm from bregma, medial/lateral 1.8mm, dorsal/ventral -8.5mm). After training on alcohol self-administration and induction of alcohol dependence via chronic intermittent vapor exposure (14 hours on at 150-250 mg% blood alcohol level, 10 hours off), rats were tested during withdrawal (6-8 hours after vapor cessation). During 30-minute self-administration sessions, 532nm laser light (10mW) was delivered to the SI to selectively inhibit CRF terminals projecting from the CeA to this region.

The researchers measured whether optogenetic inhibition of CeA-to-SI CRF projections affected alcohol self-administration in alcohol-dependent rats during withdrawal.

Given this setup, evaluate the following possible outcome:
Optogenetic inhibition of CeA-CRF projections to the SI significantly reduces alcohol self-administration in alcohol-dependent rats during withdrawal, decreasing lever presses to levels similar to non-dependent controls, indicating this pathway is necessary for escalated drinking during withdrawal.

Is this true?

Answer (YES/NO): NO